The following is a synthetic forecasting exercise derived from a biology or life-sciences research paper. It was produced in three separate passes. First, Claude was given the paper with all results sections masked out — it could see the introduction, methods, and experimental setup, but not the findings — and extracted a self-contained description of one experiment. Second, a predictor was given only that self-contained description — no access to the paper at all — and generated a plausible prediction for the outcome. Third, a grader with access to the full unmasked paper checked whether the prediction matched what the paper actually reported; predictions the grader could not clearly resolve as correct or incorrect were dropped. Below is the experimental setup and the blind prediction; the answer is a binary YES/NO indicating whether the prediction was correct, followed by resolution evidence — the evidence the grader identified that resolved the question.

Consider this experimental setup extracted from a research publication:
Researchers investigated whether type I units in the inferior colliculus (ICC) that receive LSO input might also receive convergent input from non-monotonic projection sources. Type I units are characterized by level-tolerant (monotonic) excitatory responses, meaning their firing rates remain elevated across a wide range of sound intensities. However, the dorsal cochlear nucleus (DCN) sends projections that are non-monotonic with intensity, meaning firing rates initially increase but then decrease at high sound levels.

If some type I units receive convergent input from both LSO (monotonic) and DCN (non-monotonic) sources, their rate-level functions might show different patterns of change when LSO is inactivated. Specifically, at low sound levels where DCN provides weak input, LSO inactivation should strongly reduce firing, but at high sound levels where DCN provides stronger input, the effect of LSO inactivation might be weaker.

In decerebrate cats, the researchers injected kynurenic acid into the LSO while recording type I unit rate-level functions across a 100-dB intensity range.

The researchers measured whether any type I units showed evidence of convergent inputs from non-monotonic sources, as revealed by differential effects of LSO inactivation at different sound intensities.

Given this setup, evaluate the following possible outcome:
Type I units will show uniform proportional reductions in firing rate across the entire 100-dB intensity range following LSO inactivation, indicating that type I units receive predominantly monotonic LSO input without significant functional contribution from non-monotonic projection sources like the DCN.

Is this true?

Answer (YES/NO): NO